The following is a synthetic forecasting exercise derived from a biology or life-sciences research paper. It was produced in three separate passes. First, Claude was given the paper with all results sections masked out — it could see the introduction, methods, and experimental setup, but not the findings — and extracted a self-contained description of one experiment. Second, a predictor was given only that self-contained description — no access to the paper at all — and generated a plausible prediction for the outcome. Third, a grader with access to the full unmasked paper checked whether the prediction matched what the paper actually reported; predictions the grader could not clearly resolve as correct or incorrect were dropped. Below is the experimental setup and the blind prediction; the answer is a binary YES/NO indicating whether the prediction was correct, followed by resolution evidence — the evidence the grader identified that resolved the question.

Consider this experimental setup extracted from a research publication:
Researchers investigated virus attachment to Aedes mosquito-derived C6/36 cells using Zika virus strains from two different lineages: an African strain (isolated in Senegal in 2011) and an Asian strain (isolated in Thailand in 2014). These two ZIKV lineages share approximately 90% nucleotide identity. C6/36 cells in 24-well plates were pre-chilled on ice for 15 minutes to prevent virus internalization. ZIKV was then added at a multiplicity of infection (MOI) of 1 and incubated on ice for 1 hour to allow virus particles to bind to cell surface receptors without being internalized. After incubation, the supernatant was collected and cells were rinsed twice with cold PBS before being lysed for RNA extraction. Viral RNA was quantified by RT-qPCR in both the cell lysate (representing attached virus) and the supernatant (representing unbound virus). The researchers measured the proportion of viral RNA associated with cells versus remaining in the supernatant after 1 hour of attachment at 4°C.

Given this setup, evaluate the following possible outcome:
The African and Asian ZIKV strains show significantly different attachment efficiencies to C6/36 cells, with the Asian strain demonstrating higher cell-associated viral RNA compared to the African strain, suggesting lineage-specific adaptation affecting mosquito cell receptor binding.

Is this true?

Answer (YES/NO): YES